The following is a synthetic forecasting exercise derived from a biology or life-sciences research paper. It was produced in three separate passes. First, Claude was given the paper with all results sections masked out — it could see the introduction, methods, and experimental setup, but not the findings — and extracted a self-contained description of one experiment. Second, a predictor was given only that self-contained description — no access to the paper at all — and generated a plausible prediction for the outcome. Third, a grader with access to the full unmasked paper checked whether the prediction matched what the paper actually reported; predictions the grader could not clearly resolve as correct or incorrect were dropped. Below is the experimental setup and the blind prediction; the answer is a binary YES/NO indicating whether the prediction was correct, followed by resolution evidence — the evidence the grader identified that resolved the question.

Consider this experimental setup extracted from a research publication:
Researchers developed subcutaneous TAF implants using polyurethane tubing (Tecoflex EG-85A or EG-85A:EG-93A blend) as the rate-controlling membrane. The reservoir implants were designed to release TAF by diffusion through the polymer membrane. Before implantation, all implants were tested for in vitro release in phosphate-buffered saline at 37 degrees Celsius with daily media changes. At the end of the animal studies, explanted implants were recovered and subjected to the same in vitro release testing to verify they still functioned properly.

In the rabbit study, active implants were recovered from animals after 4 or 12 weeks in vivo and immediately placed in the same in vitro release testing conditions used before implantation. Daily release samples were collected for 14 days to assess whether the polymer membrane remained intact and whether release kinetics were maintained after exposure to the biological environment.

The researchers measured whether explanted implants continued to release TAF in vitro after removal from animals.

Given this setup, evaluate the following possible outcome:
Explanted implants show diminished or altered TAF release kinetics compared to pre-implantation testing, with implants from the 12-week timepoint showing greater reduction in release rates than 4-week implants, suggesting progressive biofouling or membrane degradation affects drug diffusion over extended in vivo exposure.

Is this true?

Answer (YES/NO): NO